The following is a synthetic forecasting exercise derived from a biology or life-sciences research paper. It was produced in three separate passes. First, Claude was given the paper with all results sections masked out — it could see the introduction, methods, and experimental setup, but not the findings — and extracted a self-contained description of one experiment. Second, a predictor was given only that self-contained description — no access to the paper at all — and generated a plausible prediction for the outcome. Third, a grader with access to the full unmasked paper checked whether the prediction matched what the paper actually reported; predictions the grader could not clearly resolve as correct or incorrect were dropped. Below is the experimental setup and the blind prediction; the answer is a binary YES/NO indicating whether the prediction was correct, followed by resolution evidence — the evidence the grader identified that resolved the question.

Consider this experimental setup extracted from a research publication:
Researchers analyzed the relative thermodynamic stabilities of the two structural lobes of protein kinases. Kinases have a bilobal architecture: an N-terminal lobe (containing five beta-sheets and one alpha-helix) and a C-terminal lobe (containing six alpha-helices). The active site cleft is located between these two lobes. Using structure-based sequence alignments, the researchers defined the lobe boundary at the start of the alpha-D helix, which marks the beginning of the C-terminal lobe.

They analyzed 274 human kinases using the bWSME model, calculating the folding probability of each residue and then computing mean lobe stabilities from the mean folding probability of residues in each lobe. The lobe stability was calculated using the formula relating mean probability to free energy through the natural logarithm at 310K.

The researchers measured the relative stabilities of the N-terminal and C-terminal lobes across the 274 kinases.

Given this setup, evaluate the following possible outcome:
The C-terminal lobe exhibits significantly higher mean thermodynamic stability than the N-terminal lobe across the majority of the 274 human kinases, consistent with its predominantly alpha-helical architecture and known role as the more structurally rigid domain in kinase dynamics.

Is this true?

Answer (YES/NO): YES